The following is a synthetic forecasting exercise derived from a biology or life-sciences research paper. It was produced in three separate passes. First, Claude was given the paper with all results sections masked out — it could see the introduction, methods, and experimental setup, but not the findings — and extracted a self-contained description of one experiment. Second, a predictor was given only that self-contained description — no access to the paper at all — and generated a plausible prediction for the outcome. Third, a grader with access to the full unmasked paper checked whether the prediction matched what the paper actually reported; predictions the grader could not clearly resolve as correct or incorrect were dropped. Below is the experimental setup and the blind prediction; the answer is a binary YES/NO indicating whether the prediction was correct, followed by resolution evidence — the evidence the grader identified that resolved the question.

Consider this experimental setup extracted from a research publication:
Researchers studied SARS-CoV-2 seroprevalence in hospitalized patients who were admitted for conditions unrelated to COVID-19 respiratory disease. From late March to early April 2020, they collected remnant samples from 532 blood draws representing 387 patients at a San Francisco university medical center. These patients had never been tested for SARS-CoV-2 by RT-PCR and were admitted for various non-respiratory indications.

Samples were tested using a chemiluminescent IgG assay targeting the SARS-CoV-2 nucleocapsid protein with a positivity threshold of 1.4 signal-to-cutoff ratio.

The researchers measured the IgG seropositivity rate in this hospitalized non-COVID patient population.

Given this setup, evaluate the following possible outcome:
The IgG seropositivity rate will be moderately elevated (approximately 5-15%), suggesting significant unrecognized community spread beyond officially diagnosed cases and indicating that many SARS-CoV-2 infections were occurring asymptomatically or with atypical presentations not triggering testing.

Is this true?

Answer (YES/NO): NO